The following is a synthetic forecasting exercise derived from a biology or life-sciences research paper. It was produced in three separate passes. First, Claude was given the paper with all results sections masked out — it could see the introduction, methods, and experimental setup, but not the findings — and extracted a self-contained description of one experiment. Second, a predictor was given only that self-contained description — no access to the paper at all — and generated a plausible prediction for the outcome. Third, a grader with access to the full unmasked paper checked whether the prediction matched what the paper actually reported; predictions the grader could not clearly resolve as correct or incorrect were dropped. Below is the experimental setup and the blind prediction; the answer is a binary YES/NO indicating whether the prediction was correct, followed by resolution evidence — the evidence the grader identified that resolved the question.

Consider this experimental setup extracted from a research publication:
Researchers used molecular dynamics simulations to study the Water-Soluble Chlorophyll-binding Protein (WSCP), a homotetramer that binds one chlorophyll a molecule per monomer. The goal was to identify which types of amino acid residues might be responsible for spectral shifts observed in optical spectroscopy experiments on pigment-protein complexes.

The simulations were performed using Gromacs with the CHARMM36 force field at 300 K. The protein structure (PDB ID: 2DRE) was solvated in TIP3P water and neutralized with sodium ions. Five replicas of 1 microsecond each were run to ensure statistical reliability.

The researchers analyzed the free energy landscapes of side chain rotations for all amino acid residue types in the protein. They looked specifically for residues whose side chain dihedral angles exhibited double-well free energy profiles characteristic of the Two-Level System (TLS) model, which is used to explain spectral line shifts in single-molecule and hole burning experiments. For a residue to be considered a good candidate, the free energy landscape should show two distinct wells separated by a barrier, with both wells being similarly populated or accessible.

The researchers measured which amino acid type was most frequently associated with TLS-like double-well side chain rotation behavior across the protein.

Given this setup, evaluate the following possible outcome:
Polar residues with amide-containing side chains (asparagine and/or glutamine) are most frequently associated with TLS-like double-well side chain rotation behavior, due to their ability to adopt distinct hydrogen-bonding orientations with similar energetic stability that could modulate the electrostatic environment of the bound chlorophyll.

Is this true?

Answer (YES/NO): NO